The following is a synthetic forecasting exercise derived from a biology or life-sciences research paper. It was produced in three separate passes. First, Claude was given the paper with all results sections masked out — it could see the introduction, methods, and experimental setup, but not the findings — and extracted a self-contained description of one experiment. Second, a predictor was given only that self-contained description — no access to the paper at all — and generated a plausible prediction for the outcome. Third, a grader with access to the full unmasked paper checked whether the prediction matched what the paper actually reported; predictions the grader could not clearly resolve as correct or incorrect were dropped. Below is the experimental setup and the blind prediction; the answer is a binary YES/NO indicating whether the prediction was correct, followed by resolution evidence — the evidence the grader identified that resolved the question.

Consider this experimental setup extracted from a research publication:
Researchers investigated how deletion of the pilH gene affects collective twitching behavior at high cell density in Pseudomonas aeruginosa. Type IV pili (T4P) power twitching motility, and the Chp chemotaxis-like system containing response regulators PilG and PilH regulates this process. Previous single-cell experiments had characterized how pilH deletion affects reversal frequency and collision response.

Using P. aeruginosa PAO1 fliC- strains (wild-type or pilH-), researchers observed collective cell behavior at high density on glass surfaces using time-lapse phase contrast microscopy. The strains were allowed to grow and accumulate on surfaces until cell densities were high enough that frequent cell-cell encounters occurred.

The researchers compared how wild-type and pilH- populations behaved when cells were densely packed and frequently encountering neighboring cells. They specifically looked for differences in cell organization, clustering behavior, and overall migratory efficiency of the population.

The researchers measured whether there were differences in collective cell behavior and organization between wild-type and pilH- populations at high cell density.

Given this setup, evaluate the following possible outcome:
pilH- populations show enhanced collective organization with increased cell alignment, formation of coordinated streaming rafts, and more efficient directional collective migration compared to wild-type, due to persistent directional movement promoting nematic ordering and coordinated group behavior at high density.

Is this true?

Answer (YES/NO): NO